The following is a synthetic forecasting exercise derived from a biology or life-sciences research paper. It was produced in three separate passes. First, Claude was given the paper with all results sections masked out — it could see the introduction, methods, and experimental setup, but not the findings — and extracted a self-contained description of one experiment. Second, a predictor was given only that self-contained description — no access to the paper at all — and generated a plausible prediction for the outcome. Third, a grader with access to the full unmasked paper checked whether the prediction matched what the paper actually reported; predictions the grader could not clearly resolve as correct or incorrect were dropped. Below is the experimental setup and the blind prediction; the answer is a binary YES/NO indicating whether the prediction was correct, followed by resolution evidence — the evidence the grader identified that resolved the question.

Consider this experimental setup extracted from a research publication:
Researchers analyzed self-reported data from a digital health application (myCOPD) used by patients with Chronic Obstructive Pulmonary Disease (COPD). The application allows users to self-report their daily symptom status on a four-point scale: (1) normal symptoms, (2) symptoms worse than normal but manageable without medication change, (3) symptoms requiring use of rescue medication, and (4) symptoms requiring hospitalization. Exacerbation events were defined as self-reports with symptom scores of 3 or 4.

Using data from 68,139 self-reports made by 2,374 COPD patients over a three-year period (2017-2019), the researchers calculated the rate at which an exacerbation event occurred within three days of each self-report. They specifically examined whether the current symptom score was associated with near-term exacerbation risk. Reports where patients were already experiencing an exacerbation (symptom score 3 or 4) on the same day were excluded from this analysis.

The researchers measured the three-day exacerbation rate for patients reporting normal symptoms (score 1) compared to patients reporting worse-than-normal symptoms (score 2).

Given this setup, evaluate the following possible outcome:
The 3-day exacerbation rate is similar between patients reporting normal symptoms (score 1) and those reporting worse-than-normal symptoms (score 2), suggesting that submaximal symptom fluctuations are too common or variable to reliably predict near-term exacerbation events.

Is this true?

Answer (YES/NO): NO